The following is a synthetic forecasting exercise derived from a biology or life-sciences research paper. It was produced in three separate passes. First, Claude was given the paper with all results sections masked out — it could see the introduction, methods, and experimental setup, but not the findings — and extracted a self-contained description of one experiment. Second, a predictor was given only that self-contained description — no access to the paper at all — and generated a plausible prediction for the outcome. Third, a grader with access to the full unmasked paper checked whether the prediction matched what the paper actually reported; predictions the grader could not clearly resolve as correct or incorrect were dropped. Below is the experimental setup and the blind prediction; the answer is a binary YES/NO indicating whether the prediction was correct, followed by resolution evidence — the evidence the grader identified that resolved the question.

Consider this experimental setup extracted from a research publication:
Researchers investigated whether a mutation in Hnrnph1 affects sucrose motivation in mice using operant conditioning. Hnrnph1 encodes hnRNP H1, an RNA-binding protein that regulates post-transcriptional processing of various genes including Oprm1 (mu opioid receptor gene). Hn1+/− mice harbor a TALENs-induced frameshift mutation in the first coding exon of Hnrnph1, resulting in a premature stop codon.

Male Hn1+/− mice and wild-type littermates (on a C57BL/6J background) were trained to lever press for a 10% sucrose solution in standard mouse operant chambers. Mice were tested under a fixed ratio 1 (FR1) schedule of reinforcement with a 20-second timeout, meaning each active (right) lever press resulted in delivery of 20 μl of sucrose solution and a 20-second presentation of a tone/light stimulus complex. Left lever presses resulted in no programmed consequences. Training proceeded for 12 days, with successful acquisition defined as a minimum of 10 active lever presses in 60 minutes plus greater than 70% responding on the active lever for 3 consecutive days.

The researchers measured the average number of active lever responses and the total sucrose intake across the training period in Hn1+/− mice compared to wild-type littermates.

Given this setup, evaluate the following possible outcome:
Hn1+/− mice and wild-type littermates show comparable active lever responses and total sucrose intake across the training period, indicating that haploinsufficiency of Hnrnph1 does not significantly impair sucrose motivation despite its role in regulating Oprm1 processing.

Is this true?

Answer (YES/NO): NO